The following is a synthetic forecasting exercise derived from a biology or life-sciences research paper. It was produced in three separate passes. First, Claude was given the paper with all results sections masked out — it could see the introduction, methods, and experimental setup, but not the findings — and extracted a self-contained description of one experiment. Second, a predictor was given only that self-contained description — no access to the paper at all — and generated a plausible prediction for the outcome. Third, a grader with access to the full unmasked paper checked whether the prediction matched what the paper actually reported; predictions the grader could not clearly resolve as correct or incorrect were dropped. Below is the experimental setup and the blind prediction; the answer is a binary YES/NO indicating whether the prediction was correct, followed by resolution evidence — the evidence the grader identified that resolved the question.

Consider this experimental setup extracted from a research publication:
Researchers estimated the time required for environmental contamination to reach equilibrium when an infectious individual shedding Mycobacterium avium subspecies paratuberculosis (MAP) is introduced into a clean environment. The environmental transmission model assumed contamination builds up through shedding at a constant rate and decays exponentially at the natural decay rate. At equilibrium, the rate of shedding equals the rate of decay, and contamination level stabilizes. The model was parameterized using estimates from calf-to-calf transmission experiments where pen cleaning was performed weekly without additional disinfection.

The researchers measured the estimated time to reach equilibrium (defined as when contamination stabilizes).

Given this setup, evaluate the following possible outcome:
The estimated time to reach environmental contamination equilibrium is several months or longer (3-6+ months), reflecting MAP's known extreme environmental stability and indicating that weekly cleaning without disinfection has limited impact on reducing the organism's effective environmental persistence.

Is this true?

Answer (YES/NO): NO